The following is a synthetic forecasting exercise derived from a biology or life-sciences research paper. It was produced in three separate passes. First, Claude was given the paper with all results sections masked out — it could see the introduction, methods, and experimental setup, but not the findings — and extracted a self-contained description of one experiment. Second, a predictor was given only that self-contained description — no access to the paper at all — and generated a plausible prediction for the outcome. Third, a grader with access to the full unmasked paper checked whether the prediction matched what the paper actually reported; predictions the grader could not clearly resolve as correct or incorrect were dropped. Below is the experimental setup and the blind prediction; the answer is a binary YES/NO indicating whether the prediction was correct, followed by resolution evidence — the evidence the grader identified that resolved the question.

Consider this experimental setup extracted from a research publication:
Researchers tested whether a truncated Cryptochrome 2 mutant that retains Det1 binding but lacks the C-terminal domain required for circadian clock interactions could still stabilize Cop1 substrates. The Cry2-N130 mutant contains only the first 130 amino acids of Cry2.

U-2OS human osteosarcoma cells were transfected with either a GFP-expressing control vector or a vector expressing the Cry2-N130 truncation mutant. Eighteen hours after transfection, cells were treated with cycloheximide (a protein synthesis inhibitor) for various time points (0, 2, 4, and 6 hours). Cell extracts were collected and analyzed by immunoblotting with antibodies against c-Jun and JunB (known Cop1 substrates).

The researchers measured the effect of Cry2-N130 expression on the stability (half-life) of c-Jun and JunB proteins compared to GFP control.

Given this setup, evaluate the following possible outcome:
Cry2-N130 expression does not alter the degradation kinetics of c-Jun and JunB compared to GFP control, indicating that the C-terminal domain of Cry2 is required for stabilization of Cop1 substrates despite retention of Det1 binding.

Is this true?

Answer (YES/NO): NO